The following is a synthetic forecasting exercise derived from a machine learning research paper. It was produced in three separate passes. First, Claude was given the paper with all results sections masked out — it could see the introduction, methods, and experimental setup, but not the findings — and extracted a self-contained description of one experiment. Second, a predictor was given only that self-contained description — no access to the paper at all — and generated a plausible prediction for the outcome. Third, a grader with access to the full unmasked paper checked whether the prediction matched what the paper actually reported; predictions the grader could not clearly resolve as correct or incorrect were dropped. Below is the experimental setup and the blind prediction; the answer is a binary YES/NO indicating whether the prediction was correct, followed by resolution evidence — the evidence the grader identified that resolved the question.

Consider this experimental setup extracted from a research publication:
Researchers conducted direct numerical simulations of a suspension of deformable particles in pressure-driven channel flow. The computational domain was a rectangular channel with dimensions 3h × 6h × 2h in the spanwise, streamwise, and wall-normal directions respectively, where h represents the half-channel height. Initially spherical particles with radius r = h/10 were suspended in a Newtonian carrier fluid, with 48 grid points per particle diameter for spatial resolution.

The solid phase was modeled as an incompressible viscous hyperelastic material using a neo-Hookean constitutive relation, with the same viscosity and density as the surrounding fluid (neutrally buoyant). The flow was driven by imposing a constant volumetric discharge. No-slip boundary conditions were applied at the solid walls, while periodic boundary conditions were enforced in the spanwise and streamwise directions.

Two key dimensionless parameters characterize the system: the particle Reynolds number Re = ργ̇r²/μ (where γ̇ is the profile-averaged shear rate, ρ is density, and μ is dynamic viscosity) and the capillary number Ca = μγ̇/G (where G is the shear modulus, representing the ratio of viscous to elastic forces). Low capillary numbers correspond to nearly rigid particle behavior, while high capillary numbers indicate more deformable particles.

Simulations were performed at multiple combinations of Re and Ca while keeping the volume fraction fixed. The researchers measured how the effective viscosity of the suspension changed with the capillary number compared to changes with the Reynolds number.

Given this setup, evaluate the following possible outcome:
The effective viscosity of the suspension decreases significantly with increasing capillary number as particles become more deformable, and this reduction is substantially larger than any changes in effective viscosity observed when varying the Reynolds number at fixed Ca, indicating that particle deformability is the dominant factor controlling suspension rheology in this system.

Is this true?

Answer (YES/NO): YES